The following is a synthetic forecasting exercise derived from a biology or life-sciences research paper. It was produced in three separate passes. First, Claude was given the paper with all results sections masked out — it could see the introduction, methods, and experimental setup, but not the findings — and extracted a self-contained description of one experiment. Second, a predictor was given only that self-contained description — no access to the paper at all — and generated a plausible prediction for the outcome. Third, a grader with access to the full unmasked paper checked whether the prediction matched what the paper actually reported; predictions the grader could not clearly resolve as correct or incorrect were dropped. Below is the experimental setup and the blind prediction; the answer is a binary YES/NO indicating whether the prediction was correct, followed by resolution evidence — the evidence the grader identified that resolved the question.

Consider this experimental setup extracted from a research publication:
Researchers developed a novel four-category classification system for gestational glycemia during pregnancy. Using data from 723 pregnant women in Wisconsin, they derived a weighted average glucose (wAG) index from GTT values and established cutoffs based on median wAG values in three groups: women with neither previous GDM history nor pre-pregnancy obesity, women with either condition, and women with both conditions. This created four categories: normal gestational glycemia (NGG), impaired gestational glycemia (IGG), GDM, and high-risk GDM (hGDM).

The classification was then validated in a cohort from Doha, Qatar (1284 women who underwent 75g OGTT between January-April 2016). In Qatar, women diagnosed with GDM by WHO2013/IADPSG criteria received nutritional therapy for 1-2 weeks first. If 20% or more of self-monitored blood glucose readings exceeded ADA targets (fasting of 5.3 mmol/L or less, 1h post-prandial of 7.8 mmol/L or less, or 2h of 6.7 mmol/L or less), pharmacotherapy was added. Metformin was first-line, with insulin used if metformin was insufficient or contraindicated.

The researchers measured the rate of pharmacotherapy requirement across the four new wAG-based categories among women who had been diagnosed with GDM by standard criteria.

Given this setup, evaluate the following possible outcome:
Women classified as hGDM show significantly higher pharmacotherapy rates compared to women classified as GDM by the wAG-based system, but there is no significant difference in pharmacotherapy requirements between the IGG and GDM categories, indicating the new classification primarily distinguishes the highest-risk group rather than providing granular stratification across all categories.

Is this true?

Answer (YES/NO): NO